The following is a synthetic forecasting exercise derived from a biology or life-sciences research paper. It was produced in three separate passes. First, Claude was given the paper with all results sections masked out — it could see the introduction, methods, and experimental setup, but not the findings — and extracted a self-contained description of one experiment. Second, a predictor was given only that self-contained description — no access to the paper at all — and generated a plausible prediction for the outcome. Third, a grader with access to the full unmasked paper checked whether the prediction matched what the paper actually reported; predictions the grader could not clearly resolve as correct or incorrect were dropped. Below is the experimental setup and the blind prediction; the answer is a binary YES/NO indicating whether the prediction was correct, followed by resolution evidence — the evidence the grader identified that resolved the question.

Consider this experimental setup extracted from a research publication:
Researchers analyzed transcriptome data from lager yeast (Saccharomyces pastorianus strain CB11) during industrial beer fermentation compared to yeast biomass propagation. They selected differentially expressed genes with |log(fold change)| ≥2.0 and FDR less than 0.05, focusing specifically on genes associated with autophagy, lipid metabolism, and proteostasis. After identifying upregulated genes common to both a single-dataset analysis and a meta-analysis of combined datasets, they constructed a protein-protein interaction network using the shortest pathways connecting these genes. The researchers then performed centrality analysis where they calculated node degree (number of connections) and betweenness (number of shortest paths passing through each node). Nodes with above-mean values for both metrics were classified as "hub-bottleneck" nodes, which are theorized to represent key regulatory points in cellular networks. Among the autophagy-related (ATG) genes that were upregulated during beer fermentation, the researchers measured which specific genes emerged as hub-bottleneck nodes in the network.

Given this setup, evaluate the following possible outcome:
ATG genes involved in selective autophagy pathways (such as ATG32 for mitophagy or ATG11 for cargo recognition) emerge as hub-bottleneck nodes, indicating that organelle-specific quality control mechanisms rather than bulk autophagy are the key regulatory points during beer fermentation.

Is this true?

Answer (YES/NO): NO